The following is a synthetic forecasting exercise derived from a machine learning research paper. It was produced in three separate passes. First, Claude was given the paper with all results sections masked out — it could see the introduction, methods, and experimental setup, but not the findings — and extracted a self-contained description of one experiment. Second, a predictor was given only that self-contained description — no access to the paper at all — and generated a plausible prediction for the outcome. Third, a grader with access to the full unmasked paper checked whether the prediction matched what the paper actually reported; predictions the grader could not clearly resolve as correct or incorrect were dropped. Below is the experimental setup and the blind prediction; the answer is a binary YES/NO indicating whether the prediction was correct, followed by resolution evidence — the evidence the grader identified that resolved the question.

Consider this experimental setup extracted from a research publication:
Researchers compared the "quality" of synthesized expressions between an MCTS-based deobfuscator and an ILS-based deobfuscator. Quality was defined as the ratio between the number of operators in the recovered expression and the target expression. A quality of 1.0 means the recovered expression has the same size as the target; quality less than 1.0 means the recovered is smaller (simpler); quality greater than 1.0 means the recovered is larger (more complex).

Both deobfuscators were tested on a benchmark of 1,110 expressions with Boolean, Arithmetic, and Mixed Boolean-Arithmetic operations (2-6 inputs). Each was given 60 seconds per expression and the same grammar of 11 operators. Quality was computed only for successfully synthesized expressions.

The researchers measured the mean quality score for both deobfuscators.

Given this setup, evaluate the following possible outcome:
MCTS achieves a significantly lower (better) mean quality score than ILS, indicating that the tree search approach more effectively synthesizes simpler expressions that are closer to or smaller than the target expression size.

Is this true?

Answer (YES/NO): NO